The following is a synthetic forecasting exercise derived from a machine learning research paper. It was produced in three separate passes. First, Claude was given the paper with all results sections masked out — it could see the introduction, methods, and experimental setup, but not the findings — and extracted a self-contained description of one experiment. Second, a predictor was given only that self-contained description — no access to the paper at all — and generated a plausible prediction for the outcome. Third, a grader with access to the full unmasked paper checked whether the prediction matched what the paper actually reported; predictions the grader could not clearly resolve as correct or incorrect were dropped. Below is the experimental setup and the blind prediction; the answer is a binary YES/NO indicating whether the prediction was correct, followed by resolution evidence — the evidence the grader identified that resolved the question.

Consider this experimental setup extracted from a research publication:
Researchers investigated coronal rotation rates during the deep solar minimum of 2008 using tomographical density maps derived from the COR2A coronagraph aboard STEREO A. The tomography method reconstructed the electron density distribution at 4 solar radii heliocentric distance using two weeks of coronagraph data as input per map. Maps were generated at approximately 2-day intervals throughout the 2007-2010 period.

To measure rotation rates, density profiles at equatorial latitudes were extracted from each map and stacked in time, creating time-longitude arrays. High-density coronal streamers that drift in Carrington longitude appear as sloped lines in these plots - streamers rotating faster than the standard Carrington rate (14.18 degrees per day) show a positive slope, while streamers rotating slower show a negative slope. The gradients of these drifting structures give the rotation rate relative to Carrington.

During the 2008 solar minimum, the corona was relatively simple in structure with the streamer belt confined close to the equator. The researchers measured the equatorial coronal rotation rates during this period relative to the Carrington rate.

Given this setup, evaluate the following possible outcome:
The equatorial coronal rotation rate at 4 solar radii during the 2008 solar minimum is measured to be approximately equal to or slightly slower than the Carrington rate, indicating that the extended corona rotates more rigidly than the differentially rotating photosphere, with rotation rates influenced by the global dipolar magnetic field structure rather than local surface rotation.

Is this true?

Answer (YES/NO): NO